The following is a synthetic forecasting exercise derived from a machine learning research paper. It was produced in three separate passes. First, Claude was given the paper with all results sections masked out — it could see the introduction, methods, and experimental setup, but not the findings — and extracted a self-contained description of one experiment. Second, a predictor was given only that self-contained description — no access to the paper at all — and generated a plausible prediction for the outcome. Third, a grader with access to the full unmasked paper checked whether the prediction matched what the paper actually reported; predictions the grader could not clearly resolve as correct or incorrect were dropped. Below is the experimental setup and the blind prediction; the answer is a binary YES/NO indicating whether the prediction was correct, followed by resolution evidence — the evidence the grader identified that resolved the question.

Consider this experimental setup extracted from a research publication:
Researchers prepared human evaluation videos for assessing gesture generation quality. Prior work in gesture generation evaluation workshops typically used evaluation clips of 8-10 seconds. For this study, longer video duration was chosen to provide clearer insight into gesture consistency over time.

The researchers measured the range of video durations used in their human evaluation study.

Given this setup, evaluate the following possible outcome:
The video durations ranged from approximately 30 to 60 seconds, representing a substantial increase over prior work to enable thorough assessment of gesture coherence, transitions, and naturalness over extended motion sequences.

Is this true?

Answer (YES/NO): NO